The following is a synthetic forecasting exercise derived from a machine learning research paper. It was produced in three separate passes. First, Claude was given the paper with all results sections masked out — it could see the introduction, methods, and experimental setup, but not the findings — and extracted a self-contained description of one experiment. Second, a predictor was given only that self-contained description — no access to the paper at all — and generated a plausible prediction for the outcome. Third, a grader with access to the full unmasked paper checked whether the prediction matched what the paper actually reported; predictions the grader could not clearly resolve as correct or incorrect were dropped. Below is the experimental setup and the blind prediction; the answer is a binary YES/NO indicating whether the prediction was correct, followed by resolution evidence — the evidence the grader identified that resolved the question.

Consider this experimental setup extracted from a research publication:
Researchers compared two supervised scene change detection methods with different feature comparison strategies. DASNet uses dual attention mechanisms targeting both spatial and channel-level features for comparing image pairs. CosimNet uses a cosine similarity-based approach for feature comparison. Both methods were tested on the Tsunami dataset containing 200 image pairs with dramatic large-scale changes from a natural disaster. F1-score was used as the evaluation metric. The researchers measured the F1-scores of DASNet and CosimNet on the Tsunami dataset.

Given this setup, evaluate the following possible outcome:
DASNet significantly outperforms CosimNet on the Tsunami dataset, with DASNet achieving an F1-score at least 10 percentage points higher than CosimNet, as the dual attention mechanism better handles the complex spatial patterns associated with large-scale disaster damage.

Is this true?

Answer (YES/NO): NO